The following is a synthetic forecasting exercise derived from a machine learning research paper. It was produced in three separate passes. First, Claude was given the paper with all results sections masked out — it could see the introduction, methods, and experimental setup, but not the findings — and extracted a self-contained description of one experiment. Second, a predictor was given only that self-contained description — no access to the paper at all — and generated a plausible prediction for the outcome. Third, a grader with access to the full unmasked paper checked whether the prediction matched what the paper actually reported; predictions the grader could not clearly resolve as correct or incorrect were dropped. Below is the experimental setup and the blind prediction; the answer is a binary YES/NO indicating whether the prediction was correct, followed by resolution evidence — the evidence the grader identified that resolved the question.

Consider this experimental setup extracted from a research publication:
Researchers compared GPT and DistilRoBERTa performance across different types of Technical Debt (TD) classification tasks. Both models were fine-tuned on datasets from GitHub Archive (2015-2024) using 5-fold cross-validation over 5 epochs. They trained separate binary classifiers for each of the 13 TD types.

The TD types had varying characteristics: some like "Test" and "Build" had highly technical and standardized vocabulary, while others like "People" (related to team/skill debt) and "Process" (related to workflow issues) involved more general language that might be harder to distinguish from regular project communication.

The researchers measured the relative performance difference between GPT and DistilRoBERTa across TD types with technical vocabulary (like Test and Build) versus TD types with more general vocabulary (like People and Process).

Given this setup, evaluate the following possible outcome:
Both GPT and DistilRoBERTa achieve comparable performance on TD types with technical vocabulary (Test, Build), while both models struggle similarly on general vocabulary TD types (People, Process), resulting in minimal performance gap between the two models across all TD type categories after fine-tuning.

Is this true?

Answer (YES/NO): NO